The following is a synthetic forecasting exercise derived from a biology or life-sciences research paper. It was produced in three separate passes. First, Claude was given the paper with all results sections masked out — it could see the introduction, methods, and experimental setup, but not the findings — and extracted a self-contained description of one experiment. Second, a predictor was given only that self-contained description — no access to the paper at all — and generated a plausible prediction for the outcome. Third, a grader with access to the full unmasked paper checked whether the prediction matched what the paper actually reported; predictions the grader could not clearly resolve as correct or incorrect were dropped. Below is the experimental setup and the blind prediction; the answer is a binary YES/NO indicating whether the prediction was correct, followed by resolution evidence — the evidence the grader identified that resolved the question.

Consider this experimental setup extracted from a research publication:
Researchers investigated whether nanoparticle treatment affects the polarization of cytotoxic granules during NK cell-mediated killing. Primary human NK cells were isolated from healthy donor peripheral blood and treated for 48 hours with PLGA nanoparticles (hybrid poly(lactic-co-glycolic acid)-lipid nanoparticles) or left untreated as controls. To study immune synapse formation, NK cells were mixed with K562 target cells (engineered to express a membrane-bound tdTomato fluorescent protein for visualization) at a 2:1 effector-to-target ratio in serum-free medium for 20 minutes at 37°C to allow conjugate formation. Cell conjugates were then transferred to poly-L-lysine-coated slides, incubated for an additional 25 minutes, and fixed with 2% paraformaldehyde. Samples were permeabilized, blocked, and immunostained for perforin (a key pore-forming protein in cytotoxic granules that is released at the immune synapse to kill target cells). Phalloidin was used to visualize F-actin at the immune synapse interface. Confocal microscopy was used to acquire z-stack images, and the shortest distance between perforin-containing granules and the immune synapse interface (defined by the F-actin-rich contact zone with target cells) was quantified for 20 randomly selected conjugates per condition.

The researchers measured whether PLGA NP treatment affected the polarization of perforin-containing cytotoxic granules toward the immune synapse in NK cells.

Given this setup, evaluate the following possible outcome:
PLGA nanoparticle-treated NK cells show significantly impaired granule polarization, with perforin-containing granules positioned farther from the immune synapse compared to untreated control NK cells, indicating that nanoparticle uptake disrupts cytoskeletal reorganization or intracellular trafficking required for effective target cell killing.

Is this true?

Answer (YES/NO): NO